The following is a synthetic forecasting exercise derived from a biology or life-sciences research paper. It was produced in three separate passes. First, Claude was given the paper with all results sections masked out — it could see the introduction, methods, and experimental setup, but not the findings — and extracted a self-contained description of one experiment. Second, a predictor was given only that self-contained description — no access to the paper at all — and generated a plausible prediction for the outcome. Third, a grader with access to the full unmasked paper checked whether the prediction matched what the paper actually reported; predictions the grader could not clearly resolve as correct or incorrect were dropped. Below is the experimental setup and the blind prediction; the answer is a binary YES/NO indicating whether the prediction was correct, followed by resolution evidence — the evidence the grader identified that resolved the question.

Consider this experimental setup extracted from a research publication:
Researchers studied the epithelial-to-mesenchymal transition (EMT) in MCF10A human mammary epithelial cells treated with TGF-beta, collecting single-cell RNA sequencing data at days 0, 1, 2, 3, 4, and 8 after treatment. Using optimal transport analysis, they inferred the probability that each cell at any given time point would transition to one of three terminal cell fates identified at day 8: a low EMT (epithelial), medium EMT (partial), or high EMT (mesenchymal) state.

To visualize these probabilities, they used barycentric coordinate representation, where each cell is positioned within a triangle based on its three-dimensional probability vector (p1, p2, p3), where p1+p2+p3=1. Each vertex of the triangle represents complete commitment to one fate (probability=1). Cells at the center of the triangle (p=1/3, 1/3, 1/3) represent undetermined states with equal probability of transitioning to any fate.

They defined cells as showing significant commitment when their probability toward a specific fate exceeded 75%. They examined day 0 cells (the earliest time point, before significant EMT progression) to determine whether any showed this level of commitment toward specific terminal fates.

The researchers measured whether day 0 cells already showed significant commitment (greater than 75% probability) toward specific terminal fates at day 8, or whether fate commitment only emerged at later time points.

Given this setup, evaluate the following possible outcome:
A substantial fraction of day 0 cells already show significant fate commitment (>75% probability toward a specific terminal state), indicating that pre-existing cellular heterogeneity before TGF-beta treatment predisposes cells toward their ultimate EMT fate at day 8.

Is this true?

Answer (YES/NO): NO